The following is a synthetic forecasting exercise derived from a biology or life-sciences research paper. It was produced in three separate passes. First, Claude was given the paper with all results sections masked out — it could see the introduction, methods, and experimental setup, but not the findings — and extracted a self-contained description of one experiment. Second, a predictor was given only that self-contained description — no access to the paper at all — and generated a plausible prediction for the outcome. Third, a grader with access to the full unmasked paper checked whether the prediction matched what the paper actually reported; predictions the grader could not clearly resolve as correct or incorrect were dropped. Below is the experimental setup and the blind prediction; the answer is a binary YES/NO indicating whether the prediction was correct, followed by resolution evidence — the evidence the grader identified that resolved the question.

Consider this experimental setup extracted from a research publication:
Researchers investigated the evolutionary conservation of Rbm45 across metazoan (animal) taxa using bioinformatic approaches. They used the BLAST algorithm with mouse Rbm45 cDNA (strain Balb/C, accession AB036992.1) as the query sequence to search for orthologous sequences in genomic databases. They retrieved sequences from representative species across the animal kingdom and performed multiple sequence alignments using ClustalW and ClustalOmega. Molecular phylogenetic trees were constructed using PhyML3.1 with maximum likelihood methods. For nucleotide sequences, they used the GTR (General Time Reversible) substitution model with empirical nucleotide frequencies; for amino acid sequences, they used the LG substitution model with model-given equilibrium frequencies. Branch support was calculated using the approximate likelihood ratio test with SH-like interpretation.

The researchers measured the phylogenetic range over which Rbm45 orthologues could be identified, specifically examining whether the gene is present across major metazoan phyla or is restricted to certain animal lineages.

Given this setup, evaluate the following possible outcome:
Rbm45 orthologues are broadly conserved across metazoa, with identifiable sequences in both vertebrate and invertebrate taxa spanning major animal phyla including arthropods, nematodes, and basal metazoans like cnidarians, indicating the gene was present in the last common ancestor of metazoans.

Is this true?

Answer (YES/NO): NO